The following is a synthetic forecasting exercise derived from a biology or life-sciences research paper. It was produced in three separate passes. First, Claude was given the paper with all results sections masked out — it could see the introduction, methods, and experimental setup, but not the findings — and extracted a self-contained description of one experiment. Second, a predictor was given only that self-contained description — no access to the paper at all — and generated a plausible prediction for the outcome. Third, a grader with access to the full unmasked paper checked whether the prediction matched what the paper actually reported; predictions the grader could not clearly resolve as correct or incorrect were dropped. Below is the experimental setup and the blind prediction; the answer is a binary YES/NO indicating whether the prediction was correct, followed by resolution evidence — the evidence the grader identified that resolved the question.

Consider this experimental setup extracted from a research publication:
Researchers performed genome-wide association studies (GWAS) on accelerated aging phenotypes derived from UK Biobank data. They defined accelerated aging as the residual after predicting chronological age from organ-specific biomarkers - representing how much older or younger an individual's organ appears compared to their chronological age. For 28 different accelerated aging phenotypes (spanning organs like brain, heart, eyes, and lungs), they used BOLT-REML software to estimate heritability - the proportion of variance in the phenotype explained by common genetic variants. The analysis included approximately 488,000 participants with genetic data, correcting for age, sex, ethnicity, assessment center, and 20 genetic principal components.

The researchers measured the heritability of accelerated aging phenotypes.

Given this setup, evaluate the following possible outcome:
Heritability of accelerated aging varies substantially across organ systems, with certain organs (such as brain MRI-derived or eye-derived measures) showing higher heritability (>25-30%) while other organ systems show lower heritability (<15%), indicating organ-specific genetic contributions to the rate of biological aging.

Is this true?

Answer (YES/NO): YES